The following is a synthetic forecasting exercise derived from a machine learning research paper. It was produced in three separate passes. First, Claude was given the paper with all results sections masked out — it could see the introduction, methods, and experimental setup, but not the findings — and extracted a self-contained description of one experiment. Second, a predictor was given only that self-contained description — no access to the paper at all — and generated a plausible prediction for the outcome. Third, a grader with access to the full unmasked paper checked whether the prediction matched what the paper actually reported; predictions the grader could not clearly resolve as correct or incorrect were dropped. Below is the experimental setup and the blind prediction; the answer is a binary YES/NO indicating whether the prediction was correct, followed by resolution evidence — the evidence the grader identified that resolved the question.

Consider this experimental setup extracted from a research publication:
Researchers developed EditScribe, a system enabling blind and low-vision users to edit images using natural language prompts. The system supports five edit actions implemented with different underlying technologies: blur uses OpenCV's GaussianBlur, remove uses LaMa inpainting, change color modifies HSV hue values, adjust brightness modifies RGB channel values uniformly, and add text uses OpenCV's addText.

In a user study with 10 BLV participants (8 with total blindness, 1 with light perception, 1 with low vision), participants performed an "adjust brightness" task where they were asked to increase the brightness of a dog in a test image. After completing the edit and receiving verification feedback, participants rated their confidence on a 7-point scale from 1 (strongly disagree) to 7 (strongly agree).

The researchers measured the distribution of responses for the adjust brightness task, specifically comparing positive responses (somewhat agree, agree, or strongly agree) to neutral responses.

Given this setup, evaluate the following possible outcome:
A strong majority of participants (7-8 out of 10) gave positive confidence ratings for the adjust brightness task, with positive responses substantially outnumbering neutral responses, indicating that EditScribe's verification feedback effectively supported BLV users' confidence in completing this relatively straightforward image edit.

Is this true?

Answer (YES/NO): YES